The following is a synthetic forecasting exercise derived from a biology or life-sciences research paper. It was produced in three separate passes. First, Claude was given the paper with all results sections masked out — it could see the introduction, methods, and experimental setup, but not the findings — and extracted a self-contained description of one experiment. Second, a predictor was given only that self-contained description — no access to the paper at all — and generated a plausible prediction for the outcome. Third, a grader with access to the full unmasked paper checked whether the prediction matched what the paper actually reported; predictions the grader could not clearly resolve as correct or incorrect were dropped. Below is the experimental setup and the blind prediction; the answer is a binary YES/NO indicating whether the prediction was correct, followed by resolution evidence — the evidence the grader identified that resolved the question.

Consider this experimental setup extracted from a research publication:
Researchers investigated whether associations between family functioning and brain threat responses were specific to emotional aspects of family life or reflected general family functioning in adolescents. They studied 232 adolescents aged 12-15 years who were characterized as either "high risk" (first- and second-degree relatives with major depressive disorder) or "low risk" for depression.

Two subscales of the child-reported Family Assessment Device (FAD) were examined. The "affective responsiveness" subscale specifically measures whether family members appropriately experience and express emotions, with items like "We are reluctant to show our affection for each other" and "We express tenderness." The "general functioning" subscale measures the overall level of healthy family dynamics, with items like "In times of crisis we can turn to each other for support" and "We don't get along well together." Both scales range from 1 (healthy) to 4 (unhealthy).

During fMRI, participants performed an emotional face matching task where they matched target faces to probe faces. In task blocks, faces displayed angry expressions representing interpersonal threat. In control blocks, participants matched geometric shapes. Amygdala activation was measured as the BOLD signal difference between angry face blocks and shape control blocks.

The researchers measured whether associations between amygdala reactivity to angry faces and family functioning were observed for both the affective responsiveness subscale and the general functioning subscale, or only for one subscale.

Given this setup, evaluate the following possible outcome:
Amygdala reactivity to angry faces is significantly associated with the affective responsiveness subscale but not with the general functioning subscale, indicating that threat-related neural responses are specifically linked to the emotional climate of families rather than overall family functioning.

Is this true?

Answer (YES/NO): YES